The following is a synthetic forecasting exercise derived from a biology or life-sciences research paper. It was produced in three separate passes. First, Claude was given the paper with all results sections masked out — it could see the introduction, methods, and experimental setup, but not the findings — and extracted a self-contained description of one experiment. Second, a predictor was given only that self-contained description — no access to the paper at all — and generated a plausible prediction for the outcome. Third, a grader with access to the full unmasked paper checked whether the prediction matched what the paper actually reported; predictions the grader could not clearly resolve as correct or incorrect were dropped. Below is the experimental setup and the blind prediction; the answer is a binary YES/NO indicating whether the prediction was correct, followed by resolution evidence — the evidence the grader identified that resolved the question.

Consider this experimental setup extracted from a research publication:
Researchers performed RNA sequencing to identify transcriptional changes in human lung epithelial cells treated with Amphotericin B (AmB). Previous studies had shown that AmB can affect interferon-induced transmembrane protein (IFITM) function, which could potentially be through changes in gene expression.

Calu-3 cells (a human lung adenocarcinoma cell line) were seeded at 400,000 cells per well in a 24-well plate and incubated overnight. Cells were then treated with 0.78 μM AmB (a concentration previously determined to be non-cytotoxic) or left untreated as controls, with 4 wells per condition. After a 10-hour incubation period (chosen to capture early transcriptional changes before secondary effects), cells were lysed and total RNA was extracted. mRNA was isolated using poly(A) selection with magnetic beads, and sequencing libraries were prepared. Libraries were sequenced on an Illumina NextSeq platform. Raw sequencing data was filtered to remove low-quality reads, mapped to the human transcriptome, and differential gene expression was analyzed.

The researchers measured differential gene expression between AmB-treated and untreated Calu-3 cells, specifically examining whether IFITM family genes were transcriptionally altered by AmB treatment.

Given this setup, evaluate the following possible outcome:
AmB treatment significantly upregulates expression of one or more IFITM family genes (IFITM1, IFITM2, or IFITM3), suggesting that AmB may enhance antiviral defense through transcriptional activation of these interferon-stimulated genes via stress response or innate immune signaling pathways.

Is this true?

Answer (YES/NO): NO